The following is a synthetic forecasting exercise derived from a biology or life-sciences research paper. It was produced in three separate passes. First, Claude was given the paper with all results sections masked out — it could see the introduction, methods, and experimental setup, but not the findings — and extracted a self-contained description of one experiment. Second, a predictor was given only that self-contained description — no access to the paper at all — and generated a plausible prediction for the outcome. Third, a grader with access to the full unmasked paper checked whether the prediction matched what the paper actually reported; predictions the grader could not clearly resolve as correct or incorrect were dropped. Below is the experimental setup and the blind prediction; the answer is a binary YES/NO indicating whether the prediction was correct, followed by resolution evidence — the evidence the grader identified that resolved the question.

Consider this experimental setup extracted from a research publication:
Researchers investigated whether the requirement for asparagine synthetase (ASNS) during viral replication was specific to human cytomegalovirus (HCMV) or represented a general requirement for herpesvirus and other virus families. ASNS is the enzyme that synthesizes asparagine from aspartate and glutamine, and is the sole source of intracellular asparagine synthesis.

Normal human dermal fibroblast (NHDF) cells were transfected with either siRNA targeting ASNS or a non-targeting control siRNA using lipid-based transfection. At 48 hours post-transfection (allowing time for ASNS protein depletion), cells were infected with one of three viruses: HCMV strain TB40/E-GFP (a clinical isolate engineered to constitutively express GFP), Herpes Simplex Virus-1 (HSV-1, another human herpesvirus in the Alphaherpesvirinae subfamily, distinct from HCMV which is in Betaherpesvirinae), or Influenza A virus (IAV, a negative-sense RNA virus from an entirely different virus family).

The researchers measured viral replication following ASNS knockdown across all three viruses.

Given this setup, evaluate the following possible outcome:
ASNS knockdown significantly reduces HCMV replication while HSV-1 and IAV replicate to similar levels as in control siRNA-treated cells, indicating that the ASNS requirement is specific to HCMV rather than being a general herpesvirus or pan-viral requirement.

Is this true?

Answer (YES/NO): YES